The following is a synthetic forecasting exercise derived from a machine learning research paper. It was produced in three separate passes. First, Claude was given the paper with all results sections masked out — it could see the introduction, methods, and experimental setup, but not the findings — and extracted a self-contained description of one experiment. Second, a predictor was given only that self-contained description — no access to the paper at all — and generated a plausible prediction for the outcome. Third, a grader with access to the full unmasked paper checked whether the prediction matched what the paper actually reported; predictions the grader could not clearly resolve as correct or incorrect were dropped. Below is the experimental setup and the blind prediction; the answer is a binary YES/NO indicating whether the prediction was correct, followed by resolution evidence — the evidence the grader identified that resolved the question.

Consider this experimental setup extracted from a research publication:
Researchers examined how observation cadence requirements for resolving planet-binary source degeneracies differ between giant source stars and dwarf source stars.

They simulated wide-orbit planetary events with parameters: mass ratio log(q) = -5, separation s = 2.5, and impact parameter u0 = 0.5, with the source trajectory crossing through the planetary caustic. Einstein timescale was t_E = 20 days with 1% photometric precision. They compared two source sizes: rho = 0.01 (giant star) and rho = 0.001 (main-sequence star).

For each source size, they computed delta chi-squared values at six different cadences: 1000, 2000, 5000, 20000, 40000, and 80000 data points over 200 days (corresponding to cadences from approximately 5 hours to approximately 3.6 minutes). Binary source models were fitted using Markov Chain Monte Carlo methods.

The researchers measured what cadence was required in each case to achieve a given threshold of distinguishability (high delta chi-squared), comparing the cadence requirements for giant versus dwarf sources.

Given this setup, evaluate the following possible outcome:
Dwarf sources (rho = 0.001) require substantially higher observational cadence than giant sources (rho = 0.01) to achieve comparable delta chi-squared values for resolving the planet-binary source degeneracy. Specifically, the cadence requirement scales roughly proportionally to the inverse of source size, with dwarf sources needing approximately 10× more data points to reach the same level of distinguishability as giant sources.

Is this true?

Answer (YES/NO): NO